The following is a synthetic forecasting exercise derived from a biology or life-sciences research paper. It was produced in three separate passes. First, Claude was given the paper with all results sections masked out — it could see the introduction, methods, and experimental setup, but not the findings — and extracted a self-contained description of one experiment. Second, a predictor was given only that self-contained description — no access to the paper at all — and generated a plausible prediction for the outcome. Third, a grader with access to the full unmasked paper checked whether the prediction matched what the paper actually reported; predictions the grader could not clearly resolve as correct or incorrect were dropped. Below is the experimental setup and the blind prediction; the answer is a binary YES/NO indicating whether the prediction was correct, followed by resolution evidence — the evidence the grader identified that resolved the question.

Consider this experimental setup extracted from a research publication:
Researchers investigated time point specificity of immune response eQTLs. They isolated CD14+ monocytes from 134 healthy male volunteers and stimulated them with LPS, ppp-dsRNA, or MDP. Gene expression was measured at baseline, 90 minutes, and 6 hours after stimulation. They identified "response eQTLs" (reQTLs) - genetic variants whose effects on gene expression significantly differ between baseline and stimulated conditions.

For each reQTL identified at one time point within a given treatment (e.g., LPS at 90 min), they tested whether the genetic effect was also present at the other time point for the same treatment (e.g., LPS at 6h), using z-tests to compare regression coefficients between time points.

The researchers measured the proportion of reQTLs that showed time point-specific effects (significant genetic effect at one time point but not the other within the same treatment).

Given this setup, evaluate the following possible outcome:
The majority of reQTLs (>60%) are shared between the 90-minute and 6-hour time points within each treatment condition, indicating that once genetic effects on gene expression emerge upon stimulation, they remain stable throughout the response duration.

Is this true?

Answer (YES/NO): NO